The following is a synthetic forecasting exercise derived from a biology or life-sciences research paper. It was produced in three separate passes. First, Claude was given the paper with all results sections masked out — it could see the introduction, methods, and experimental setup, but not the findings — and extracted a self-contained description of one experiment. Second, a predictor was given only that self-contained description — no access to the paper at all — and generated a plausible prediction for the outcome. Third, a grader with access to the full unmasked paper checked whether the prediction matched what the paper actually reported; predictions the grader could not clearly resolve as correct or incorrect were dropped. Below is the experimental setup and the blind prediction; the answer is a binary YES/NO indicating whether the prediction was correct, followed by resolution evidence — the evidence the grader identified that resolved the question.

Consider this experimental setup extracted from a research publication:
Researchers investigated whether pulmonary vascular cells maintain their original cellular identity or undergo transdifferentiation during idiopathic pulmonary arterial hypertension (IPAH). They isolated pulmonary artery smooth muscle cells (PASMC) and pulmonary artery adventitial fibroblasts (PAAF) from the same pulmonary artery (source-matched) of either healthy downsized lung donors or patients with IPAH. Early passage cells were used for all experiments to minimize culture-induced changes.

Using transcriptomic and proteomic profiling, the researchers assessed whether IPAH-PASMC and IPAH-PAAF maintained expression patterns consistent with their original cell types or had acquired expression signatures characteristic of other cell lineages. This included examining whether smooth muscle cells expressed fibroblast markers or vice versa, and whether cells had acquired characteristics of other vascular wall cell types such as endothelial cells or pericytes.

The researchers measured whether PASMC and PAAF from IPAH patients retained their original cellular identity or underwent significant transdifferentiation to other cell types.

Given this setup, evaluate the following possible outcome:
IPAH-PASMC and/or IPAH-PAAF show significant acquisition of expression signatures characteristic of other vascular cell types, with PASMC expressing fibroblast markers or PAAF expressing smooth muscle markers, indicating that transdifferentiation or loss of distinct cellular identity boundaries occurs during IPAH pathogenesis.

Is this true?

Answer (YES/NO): NO